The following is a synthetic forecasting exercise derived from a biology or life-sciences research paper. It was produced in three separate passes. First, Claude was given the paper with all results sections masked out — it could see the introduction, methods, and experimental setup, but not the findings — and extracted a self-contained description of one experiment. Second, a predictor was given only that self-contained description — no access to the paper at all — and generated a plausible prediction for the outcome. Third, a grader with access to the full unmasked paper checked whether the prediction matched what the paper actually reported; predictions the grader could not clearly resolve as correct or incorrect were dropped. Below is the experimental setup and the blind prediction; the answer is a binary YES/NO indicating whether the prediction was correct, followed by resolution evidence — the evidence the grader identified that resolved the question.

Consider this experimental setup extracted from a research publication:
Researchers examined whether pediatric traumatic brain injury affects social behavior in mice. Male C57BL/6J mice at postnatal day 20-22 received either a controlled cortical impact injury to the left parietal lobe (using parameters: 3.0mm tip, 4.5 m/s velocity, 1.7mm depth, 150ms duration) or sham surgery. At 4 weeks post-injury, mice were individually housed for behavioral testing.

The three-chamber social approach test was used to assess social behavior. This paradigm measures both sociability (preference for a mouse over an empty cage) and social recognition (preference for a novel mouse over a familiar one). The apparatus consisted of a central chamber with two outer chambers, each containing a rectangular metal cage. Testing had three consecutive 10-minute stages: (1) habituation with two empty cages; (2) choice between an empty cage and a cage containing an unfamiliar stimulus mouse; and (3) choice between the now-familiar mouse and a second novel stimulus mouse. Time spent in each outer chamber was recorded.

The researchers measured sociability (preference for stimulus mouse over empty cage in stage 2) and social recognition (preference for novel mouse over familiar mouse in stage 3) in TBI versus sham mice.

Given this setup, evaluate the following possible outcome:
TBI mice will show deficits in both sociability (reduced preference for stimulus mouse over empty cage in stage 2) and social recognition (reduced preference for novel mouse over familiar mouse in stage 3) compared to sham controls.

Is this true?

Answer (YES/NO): NO